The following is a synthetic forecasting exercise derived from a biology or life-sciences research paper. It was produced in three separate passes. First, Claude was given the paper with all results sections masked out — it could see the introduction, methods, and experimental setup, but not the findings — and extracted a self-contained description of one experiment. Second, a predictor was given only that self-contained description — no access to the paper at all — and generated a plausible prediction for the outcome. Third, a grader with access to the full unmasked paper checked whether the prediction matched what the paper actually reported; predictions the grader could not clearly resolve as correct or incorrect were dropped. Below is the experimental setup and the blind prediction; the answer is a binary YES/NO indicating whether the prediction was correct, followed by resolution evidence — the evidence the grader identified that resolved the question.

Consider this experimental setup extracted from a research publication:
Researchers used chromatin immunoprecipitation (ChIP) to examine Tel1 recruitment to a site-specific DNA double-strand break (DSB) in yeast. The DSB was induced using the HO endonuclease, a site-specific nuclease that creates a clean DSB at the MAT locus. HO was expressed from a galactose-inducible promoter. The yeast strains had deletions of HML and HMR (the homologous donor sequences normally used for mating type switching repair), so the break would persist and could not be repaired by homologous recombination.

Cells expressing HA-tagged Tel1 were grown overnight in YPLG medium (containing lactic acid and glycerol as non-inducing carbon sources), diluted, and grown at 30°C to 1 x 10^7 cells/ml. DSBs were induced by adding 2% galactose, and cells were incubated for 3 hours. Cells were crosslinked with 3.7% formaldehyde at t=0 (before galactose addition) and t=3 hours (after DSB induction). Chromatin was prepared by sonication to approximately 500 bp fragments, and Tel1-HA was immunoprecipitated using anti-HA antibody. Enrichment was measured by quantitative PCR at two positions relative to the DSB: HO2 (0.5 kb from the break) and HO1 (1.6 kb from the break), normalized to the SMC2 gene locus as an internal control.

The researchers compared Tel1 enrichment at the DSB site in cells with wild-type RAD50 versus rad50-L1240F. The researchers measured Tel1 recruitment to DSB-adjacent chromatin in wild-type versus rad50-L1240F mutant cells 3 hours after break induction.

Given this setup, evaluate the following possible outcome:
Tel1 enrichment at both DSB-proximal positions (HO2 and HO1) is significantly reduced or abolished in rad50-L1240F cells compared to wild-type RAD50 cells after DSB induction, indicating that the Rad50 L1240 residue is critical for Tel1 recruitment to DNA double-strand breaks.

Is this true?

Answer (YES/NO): NO